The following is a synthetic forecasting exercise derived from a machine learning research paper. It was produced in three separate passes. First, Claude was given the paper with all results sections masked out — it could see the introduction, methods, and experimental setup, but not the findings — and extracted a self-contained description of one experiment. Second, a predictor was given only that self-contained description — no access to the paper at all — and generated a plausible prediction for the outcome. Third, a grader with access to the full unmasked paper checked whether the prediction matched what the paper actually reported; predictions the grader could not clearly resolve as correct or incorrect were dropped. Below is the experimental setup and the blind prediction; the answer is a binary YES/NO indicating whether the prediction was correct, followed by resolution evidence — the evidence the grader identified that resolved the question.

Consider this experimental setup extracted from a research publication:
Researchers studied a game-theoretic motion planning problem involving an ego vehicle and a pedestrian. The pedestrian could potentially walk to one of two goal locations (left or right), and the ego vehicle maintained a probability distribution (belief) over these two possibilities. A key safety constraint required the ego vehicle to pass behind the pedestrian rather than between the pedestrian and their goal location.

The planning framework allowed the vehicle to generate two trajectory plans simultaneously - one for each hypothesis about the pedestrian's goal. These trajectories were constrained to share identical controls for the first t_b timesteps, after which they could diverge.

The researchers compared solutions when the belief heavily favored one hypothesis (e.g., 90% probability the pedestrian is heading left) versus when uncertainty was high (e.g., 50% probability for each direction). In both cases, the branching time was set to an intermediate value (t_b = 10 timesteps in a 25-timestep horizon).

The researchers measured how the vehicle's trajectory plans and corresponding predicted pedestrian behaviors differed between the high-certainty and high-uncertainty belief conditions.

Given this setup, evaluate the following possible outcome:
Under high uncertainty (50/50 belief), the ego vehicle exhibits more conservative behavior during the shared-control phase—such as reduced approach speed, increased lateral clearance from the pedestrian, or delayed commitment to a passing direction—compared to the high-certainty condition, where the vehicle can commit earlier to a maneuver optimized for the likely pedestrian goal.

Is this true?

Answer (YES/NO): YES